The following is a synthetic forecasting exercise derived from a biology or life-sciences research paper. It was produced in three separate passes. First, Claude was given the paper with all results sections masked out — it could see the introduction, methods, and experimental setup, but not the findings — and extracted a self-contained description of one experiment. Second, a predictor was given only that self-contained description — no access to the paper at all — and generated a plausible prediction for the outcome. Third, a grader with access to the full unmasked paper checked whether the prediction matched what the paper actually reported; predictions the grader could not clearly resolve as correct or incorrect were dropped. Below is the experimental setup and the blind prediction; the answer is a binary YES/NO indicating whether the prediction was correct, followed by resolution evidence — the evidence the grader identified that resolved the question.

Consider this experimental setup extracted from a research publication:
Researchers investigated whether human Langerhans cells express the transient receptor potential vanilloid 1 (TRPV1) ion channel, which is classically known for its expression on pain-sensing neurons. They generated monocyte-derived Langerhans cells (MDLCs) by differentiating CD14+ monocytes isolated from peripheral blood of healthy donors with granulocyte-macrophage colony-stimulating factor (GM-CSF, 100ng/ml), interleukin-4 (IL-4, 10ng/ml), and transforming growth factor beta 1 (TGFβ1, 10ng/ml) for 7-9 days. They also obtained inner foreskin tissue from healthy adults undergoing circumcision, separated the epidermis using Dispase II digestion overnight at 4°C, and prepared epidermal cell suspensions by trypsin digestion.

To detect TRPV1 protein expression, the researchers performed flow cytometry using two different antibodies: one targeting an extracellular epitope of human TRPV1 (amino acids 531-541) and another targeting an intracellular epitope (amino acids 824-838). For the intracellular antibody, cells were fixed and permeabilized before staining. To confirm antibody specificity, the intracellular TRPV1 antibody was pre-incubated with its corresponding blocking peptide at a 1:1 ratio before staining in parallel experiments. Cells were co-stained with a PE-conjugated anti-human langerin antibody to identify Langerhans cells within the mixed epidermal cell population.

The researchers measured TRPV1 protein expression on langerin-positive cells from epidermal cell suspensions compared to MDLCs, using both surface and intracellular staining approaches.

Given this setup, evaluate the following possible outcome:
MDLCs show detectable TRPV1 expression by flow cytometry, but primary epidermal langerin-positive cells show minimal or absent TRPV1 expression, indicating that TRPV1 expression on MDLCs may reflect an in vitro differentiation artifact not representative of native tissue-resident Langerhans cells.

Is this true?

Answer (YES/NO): NO